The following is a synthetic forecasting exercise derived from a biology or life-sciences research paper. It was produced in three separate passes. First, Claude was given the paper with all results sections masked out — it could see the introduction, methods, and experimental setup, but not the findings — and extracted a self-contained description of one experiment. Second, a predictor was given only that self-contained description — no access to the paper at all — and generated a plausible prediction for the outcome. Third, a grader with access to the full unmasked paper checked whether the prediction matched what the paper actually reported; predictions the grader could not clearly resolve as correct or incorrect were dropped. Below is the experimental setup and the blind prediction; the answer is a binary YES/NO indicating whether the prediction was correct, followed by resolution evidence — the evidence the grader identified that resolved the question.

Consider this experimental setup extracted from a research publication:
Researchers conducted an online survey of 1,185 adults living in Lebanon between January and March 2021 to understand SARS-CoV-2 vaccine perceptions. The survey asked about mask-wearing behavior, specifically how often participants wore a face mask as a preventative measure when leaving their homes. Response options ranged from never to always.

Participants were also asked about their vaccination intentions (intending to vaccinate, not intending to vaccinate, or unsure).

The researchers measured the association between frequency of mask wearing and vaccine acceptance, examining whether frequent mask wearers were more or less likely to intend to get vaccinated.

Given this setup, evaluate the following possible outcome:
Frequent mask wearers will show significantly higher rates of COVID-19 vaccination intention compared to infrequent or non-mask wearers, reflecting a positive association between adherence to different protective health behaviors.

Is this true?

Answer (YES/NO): YES